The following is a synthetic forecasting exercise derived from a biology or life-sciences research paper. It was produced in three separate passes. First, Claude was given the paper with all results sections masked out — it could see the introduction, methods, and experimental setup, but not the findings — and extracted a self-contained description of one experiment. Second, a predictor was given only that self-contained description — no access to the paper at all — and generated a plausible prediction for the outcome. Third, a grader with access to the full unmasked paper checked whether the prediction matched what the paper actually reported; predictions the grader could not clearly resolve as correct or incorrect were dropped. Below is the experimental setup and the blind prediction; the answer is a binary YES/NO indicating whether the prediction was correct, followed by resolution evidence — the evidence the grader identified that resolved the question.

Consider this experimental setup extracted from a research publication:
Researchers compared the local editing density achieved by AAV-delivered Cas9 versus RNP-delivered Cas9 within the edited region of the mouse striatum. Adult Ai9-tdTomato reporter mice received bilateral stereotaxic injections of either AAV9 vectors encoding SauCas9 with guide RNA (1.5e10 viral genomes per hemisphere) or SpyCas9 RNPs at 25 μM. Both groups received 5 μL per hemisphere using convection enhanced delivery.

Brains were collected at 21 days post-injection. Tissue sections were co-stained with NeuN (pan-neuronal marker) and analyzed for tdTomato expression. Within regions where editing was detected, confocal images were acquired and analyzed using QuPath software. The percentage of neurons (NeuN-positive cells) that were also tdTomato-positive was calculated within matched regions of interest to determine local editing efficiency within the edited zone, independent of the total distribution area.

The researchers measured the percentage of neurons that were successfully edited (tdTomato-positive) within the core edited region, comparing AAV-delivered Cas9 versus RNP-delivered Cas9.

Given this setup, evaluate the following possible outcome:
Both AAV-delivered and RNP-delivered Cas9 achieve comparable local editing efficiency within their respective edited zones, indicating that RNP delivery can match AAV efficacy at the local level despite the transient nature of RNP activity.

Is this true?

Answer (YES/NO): NO